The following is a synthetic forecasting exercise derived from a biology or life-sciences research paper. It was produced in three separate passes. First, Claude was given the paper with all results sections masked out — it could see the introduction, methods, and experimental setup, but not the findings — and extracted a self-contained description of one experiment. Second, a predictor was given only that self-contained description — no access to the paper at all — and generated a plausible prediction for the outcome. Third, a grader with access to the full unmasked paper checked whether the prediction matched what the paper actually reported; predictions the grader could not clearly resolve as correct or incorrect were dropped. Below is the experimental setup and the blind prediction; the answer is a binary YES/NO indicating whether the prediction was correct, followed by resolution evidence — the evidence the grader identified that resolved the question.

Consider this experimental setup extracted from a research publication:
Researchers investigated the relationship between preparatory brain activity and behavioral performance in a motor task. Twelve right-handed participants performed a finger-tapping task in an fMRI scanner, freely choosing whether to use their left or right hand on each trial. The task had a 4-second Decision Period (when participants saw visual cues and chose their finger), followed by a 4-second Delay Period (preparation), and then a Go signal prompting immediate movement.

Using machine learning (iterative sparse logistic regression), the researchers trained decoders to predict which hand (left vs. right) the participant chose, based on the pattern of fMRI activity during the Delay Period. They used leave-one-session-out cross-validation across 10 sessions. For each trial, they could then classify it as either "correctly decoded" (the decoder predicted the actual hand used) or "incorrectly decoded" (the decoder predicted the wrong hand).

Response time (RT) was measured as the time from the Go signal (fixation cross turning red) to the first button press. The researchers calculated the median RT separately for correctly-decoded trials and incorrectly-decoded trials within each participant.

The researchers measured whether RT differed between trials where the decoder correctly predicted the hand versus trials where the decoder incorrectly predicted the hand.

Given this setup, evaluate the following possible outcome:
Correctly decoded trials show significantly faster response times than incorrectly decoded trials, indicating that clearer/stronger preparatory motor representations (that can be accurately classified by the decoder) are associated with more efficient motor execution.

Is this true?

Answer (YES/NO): YES